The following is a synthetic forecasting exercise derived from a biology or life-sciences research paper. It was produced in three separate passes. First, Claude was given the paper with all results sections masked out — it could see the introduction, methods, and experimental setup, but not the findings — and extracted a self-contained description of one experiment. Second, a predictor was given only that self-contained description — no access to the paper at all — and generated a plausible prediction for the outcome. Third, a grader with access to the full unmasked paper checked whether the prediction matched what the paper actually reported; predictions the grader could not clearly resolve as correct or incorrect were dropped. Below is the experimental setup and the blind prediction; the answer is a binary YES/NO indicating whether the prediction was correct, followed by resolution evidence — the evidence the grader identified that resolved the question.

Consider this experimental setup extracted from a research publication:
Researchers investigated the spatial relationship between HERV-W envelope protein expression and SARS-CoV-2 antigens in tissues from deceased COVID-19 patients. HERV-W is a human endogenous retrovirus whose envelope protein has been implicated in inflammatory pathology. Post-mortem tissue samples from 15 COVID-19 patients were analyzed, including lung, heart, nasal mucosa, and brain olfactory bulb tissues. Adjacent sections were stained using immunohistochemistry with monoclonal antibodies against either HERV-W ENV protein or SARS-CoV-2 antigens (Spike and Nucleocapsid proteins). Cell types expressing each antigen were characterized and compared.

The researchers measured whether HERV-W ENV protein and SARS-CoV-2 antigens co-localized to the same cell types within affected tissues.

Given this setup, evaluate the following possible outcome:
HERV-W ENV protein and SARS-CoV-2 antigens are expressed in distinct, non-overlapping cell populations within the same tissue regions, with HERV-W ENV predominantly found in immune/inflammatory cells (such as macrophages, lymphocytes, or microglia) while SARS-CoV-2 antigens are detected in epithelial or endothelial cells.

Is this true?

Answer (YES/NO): YES